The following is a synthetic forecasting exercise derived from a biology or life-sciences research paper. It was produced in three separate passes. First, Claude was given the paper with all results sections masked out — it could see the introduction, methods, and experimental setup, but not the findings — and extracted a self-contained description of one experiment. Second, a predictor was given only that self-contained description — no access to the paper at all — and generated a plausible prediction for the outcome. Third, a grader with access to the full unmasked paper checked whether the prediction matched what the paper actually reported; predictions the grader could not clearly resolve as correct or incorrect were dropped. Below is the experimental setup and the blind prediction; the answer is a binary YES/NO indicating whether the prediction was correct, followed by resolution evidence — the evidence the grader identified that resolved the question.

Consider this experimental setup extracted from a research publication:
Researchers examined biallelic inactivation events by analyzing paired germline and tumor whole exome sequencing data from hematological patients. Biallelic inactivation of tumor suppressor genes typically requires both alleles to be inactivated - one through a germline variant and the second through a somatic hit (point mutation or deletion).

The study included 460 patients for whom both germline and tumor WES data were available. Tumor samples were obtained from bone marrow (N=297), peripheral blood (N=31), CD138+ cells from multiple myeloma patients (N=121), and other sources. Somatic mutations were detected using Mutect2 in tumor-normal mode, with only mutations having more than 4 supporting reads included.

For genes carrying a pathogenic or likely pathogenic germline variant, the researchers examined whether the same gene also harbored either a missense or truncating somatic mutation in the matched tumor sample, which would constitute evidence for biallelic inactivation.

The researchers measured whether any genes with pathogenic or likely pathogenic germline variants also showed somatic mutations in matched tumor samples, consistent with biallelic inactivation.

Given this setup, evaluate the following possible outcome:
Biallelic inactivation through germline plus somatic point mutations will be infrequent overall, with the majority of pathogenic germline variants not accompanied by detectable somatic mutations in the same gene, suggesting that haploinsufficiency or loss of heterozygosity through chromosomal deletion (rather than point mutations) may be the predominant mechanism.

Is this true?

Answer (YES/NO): YES